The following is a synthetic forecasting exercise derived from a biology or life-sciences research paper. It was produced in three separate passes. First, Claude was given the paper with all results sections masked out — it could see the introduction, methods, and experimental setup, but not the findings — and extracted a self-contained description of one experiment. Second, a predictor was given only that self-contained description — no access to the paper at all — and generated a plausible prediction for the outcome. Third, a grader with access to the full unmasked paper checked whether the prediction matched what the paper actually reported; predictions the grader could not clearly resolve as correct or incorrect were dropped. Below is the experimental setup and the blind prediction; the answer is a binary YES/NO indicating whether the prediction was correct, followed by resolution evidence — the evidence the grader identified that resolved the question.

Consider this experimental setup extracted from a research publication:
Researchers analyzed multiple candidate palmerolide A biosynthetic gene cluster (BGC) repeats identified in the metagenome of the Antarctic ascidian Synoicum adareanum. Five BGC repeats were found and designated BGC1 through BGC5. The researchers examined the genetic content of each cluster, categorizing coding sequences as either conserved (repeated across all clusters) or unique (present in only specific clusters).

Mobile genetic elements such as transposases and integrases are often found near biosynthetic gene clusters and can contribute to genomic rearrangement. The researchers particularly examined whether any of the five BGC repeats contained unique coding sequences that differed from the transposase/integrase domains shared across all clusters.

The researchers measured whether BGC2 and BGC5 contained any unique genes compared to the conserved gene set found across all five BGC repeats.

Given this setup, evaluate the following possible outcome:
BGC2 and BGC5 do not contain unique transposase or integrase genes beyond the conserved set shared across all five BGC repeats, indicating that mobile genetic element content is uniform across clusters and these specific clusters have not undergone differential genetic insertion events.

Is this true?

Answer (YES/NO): NO